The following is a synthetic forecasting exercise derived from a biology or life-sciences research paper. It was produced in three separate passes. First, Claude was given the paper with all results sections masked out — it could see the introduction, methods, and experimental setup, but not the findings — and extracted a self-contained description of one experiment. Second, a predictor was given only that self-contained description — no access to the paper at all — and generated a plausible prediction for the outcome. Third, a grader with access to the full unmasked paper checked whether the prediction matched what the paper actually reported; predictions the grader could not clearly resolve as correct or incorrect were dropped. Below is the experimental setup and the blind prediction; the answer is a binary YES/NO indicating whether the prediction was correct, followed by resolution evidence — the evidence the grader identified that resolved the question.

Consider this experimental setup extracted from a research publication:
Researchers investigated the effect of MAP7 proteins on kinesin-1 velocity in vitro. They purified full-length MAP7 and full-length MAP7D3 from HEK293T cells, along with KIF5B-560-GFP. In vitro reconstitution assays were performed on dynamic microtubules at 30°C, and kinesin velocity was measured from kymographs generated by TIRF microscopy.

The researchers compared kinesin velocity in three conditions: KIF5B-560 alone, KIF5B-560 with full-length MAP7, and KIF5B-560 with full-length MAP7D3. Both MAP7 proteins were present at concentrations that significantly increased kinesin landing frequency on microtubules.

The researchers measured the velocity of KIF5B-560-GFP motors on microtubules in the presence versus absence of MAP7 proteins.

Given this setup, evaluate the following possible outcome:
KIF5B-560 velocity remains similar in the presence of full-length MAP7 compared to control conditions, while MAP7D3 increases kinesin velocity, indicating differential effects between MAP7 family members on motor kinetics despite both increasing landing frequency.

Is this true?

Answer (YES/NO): NO